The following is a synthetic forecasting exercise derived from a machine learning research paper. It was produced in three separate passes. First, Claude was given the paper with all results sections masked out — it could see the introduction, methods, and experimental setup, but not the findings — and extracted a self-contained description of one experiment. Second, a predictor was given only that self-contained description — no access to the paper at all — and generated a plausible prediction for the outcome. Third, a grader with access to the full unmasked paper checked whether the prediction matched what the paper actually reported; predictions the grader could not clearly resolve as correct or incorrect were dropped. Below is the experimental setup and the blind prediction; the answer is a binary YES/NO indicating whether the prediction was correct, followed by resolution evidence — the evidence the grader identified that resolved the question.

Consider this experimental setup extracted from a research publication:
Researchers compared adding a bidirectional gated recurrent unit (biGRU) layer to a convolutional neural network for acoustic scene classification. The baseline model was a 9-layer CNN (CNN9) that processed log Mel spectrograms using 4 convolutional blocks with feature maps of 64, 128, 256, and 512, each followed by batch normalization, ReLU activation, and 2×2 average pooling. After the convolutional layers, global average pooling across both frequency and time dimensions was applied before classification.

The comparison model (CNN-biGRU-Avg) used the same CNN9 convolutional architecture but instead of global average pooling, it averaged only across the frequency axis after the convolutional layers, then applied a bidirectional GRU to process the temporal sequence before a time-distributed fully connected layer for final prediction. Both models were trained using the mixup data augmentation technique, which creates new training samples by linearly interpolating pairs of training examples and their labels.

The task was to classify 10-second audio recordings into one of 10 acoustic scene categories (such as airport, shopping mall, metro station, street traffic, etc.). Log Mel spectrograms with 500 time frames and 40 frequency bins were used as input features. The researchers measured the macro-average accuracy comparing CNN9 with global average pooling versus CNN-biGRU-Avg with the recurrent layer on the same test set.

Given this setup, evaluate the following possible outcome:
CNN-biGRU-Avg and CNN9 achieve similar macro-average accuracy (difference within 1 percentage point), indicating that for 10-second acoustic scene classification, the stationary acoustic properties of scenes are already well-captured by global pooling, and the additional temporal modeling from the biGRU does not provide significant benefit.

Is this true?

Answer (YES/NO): NO